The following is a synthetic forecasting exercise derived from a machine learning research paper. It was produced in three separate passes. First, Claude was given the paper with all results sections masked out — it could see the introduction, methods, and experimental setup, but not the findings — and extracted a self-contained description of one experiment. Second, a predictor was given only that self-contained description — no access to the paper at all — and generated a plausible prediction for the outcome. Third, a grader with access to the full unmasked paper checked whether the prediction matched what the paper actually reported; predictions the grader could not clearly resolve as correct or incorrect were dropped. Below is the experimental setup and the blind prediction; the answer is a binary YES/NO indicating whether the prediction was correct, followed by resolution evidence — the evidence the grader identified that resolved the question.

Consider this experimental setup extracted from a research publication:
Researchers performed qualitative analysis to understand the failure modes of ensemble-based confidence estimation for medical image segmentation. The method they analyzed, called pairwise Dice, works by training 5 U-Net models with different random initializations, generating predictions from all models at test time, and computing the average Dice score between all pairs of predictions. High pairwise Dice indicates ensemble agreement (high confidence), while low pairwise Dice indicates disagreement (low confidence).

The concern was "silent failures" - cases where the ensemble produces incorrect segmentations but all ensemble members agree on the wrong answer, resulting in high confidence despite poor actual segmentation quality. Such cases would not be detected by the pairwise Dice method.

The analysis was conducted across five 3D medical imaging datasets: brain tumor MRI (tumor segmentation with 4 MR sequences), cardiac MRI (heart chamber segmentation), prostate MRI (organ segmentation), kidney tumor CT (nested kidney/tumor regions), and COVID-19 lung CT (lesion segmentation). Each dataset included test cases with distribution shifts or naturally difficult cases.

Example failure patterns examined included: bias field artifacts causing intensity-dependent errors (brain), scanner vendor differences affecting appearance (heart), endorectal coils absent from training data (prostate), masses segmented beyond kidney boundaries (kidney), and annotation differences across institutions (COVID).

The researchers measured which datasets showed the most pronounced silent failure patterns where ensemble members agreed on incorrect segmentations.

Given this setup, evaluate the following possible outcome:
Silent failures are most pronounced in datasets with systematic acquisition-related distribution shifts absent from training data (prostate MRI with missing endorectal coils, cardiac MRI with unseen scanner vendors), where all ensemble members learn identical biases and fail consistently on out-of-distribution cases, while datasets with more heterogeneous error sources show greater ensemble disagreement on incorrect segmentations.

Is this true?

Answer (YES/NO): NO